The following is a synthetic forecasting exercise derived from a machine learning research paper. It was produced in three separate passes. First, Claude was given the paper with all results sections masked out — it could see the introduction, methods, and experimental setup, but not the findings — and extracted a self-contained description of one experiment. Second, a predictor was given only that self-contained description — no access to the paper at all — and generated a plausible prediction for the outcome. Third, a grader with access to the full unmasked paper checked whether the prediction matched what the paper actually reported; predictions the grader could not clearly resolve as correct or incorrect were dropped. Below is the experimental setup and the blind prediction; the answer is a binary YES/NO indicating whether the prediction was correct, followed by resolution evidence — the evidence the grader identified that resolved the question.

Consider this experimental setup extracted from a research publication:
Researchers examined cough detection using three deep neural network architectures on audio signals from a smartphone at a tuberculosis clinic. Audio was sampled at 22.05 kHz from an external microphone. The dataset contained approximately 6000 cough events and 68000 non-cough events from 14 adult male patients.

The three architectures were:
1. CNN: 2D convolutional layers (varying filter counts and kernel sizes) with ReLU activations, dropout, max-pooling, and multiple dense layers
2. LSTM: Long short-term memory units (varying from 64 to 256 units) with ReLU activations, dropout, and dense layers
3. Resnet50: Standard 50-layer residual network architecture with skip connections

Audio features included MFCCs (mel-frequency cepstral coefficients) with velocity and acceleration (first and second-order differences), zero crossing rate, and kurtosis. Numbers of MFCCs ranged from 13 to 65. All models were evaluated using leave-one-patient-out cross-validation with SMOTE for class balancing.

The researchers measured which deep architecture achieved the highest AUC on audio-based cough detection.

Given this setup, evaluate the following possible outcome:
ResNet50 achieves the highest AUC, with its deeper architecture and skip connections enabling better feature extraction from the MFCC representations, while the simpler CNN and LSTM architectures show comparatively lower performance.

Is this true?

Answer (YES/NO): YES